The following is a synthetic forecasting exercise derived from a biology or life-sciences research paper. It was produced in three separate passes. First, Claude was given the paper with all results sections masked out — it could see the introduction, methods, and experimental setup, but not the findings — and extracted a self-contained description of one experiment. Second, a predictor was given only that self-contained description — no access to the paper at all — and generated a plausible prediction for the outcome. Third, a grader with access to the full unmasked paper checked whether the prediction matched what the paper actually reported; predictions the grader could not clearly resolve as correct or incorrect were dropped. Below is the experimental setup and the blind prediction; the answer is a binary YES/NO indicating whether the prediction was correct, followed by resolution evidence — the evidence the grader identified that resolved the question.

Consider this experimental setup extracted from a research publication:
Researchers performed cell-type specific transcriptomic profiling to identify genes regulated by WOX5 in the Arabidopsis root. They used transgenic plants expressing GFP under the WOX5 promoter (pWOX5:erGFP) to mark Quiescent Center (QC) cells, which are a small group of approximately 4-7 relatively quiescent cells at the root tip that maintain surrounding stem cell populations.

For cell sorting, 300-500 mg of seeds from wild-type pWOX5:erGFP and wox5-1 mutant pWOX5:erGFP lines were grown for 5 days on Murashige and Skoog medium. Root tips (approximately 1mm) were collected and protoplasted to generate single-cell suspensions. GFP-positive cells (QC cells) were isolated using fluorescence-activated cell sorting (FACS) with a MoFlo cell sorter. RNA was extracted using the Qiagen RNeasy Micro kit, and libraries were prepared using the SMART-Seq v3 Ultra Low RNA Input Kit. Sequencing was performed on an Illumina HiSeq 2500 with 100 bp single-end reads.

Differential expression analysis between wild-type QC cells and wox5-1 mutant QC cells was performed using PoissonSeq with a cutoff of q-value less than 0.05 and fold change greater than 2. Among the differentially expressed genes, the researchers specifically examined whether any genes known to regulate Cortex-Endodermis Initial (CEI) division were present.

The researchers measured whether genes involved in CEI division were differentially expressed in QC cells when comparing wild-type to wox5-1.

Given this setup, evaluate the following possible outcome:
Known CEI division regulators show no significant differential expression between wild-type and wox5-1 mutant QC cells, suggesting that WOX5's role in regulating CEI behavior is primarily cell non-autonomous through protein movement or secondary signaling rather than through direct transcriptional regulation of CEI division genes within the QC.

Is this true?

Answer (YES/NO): NO